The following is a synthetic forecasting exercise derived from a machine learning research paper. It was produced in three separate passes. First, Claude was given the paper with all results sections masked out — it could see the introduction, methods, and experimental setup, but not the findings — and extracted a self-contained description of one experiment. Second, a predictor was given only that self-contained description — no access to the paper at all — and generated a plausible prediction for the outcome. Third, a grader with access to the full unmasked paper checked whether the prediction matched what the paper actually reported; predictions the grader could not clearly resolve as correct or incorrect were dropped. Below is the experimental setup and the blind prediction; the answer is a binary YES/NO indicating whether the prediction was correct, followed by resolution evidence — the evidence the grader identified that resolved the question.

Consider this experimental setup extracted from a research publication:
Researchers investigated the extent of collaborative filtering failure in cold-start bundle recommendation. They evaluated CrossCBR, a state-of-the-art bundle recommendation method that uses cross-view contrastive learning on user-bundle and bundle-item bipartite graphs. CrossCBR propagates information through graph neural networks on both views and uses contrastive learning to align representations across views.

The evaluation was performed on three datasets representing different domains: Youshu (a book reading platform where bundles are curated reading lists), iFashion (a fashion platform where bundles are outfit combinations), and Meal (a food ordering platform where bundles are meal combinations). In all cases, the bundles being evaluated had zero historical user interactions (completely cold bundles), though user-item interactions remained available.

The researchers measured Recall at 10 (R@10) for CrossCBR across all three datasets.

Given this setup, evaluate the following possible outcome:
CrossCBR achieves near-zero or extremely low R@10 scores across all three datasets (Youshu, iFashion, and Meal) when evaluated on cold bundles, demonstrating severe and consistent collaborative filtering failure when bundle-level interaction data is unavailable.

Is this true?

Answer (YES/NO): YES